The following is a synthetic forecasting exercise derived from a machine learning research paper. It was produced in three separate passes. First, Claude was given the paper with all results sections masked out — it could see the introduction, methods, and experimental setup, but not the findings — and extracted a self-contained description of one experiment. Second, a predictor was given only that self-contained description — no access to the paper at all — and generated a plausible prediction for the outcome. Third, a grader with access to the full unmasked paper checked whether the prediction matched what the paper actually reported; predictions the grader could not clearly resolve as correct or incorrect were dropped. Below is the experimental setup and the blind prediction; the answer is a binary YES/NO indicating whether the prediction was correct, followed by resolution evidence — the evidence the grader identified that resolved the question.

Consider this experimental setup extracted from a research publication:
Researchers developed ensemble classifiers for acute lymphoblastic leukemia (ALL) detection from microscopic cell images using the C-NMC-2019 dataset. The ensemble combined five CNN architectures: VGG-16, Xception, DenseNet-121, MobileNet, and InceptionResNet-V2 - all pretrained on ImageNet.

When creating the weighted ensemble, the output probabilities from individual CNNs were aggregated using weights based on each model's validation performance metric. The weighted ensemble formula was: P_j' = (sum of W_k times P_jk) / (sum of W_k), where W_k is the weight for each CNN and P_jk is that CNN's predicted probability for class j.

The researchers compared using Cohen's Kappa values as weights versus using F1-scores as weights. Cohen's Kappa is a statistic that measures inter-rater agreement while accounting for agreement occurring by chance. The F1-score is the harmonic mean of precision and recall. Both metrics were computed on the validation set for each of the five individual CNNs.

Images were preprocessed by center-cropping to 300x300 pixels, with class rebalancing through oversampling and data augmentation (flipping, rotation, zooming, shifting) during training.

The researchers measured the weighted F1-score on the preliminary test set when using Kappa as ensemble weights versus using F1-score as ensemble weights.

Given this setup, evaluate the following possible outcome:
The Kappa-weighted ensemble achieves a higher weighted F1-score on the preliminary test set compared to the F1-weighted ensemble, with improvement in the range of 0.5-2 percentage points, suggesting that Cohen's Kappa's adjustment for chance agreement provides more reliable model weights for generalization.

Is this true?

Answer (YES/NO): NO